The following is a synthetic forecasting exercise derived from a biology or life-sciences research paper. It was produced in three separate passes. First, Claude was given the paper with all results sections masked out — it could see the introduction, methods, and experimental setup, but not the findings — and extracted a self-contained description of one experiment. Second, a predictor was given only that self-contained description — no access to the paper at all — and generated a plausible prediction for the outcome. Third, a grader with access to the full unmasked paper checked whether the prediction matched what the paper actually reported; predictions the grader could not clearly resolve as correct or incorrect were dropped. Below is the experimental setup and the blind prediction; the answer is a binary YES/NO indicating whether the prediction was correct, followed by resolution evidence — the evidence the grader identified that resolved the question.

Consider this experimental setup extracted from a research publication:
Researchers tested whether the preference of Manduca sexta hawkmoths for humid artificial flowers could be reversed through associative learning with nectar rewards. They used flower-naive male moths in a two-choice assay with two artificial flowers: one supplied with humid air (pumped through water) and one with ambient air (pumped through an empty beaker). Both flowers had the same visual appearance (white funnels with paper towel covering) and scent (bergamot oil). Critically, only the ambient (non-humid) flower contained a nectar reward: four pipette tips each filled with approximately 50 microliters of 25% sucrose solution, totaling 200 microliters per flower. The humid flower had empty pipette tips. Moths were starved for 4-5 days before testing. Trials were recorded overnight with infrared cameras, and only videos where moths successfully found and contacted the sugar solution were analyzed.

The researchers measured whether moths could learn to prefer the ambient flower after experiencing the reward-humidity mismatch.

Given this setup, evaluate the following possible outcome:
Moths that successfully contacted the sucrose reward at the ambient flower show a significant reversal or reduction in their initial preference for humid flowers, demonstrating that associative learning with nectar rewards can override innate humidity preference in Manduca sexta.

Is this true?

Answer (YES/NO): NO